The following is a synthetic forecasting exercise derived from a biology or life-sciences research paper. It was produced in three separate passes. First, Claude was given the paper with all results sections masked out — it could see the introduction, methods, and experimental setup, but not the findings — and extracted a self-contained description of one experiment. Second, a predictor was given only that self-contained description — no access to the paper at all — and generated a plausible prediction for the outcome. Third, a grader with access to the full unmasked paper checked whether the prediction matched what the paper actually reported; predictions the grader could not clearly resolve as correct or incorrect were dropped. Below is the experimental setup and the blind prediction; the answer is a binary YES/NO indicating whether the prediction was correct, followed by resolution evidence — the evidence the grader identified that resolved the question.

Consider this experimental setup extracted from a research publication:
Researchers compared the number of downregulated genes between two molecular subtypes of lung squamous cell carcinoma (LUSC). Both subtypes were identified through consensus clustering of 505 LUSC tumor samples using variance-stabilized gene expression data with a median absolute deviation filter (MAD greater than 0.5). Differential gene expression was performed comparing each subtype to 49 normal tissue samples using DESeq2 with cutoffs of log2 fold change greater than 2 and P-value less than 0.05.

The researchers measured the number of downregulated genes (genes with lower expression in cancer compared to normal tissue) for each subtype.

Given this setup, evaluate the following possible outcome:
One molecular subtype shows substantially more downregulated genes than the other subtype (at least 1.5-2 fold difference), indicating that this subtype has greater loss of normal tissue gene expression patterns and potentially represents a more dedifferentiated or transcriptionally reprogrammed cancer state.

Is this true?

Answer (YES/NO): YES